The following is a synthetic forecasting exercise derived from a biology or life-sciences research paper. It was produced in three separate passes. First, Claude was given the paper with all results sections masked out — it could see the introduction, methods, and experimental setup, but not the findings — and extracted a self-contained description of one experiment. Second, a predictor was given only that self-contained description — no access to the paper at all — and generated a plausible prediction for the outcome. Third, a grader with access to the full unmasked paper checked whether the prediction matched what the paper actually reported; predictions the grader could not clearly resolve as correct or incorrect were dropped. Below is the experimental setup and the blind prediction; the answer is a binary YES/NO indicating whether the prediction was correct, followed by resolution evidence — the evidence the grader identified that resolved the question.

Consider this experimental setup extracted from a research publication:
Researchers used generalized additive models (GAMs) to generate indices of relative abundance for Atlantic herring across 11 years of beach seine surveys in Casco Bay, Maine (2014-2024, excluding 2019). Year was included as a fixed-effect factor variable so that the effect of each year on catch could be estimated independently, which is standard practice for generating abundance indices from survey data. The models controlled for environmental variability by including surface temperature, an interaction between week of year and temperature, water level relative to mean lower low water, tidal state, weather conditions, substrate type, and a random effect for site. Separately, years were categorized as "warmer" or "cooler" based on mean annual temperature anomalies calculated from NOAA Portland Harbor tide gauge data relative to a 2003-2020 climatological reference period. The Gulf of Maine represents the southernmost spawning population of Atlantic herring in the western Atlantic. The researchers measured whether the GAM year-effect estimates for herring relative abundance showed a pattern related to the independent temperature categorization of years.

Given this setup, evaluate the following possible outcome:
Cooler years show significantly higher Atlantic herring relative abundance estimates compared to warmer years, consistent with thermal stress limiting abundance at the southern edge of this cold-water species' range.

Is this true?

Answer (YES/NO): NO